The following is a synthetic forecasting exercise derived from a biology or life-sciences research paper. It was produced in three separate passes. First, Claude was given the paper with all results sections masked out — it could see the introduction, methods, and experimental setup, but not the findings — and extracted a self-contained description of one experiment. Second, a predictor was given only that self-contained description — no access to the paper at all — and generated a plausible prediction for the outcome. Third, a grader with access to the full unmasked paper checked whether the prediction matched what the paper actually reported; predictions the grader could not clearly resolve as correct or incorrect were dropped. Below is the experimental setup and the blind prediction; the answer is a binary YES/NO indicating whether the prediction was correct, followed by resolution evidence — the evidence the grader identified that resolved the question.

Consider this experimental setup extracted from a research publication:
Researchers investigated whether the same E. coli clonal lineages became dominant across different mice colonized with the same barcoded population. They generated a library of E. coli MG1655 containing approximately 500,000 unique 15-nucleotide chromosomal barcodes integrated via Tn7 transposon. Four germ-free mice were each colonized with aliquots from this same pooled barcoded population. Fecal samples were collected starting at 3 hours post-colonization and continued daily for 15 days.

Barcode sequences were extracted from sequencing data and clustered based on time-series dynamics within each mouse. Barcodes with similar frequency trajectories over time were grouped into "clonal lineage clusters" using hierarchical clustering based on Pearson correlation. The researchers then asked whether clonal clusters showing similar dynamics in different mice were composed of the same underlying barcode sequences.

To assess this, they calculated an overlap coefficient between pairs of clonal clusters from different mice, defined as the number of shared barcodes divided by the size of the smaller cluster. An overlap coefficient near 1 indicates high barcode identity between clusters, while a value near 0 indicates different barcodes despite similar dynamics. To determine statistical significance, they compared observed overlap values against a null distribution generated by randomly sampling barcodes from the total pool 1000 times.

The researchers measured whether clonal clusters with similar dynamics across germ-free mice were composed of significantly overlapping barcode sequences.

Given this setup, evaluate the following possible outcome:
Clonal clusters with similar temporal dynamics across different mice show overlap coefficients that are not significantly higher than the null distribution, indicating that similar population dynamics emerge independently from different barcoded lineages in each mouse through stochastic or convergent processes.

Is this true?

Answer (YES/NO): NO